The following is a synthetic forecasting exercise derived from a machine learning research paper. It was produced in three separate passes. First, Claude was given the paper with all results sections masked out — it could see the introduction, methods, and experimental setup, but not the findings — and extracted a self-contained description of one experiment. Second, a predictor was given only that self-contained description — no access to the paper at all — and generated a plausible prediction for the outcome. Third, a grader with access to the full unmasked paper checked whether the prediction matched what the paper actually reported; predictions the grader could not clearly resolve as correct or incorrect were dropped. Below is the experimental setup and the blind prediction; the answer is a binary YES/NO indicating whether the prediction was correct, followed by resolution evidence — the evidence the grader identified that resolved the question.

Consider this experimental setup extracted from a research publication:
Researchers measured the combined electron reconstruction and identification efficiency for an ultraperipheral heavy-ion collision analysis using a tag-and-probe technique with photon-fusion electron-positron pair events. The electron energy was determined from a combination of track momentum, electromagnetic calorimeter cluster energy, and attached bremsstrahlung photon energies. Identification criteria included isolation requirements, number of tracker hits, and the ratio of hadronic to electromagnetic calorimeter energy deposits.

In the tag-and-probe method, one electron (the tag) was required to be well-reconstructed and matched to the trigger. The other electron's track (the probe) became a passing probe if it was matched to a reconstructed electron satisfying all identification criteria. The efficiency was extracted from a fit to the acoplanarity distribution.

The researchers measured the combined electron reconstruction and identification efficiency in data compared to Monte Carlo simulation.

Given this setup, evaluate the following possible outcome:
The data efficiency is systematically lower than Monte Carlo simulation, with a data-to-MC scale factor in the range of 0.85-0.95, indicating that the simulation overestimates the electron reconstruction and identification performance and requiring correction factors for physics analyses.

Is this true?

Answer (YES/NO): YES